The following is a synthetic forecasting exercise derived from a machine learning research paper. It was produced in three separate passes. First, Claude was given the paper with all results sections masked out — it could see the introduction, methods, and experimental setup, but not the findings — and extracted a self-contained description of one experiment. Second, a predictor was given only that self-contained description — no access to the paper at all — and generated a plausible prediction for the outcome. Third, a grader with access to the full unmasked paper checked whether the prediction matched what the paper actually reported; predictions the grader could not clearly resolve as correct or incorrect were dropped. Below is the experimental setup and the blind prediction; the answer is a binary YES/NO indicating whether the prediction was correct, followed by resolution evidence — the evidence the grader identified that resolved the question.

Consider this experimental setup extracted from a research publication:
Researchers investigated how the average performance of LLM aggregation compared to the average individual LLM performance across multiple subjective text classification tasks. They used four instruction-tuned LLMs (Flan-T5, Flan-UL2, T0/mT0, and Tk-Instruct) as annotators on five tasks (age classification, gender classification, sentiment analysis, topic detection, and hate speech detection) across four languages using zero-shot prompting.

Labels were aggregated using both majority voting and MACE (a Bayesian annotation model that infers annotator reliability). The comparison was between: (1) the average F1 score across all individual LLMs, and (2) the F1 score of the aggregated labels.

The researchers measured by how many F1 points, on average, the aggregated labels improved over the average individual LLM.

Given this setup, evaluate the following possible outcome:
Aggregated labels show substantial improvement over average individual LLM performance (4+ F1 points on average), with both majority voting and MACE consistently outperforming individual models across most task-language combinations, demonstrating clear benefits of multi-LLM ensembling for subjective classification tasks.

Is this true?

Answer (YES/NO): YES